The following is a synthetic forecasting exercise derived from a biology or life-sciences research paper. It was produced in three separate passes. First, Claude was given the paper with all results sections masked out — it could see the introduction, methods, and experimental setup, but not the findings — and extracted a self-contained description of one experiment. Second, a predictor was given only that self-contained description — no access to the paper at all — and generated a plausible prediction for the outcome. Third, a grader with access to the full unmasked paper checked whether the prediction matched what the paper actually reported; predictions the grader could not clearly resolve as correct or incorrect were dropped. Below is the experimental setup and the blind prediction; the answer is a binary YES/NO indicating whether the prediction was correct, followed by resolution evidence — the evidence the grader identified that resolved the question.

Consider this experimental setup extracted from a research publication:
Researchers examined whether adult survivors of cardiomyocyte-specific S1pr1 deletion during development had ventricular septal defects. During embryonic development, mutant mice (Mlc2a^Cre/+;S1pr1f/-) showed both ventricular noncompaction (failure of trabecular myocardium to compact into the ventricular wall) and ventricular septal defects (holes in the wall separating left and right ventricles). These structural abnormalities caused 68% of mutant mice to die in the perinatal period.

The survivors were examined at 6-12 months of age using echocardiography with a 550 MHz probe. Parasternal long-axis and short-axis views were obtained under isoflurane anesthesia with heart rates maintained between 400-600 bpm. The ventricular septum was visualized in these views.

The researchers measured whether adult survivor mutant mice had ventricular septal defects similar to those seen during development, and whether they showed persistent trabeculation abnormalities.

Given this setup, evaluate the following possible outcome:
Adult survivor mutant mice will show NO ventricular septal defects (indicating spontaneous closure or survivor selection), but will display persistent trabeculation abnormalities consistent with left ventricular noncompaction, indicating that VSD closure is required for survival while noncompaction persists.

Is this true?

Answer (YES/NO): YES